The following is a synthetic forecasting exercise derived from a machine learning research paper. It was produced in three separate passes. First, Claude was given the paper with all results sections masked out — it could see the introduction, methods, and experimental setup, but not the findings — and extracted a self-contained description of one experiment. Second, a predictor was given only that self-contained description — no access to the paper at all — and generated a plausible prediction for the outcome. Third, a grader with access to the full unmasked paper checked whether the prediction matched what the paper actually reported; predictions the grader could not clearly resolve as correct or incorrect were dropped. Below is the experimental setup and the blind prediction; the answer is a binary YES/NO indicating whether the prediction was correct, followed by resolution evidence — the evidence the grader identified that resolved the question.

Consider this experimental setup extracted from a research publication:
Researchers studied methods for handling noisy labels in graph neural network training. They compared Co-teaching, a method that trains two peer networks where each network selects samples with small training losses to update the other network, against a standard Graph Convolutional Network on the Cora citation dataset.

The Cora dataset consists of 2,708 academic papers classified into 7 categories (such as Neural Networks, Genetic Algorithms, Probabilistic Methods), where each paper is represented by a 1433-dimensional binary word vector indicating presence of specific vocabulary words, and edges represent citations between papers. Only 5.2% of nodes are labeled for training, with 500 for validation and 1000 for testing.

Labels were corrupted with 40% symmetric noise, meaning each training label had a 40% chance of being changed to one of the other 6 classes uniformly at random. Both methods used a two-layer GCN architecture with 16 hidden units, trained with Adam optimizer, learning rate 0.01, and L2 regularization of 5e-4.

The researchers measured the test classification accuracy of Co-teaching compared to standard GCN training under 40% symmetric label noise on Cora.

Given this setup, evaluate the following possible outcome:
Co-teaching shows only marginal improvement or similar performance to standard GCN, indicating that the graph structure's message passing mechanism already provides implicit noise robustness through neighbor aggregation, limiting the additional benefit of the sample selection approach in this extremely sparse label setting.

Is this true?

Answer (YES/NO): NO